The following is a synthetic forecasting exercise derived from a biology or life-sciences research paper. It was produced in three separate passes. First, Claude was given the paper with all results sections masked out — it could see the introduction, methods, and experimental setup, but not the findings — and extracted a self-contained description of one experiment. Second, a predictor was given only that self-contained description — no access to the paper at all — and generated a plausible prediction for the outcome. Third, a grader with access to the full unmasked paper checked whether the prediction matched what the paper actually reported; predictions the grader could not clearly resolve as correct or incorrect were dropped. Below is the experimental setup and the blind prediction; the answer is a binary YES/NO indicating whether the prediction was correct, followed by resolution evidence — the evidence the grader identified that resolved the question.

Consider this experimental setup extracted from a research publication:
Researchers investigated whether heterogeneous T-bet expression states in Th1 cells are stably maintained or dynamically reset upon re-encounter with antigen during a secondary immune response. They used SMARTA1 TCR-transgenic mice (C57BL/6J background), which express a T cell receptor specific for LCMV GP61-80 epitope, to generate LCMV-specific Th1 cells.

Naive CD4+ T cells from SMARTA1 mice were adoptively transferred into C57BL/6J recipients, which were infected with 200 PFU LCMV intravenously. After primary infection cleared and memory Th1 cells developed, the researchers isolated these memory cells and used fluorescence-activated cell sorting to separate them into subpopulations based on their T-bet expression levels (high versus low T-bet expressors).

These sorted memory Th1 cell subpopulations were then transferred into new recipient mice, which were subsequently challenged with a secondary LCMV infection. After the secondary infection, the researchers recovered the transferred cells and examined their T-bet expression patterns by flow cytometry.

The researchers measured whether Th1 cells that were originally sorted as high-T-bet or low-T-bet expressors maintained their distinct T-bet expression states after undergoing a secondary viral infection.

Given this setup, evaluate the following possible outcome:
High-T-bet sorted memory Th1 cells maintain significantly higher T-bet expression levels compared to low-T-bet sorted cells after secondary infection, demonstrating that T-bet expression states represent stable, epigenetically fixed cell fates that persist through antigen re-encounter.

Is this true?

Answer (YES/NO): YES